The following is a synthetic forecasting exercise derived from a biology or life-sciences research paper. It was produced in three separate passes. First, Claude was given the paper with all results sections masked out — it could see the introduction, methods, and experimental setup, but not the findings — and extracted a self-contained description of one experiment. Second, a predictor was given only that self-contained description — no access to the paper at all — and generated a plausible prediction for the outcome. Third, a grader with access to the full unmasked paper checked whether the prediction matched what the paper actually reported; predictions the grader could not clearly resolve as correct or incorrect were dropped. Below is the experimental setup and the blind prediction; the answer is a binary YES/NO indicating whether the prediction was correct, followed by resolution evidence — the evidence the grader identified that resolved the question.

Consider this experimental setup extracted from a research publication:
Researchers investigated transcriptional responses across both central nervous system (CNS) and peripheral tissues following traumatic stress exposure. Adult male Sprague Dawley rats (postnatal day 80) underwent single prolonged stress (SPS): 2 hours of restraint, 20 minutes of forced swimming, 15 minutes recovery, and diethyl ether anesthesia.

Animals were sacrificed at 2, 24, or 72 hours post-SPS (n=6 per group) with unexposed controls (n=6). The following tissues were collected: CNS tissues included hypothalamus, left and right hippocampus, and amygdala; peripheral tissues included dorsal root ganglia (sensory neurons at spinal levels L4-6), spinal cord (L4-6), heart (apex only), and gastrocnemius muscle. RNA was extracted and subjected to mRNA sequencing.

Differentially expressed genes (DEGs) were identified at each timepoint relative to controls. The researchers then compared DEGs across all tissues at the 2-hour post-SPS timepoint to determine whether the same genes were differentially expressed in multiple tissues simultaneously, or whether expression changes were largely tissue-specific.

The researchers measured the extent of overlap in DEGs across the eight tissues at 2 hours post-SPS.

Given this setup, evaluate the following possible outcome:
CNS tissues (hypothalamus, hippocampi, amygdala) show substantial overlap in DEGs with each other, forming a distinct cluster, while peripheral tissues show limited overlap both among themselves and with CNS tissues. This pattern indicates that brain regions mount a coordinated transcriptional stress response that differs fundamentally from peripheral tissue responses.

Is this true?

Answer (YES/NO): YES